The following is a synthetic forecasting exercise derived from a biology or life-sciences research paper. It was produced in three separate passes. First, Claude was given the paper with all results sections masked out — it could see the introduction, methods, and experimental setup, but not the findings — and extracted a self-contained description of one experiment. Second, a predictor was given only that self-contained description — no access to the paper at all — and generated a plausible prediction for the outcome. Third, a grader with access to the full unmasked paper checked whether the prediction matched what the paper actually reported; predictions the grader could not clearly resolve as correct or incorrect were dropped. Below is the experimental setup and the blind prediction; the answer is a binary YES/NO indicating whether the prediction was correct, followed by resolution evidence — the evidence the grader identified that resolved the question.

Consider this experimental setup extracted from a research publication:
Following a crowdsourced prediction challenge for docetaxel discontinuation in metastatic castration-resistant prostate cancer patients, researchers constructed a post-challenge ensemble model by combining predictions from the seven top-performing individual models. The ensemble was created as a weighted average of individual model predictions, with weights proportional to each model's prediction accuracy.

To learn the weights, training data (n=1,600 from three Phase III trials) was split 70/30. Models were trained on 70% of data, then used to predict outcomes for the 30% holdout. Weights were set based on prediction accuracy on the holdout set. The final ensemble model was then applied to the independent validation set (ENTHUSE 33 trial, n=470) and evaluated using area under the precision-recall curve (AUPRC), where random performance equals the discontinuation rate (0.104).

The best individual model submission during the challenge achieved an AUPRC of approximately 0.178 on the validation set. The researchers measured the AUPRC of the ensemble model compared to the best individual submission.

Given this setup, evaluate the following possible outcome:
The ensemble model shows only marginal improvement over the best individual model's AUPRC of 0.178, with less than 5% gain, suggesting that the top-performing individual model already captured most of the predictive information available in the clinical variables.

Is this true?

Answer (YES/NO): NO